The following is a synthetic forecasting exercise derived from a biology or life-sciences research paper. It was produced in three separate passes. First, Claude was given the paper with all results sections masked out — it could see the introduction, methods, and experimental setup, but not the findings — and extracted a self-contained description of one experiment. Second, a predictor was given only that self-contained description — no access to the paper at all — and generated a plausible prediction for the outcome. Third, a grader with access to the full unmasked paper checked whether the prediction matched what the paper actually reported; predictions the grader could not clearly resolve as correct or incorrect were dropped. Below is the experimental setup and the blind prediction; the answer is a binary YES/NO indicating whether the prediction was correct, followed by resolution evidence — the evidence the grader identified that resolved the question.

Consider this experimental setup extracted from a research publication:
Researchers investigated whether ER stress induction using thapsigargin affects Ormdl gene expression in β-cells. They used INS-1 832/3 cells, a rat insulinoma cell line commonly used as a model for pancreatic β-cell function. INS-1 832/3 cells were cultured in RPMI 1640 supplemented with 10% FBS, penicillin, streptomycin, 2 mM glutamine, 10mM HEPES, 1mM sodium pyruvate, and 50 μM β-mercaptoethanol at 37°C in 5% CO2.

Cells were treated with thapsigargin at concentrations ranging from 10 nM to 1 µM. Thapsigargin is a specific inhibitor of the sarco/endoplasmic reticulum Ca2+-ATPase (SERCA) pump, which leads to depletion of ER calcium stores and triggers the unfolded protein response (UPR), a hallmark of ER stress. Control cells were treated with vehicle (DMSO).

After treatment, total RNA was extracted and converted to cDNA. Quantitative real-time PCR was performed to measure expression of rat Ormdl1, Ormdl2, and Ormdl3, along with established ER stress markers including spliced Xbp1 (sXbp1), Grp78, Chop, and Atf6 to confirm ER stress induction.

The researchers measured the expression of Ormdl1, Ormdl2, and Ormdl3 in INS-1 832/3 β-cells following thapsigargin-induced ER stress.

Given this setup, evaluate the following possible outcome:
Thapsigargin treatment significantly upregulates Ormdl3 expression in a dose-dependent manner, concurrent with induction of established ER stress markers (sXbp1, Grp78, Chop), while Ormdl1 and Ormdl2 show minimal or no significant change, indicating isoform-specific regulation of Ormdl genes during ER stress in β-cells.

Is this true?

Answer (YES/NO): NO